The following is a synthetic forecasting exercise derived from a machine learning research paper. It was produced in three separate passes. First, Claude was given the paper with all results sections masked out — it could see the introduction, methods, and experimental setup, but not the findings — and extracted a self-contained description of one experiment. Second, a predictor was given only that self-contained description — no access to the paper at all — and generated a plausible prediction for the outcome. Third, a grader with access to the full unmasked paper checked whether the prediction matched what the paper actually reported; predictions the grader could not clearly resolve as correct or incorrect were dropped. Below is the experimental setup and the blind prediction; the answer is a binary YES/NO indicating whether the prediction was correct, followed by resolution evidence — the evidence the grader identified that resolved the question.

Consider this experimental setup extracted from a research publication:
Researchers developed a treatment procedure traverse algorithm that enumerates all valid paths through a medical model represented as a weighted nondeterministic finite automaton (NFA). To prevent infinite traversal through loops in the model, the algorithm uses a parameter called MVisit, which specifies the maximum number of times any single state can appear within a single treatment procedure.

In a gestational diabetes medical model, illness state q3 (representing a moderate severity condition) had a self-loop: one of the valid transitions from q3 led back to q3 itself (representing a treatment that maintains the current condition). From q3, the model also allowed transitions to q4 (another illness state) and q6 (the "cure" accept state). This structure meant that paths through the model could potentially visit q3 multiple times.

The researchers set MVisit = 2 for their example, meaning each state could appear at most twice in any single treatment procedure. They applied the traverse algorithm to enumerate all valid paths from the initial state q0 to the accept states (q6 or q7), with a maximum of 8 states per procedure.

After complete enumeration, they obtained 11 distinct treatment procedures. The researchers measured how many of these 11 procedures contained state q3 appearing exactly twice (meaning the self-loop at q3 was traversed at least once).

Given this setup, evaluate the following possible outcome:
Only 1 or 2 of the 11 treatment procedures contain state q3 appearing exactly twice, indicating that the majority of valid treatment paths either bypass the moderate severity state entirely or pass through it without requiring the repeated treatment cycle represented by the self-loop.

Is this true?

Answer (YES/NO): NO